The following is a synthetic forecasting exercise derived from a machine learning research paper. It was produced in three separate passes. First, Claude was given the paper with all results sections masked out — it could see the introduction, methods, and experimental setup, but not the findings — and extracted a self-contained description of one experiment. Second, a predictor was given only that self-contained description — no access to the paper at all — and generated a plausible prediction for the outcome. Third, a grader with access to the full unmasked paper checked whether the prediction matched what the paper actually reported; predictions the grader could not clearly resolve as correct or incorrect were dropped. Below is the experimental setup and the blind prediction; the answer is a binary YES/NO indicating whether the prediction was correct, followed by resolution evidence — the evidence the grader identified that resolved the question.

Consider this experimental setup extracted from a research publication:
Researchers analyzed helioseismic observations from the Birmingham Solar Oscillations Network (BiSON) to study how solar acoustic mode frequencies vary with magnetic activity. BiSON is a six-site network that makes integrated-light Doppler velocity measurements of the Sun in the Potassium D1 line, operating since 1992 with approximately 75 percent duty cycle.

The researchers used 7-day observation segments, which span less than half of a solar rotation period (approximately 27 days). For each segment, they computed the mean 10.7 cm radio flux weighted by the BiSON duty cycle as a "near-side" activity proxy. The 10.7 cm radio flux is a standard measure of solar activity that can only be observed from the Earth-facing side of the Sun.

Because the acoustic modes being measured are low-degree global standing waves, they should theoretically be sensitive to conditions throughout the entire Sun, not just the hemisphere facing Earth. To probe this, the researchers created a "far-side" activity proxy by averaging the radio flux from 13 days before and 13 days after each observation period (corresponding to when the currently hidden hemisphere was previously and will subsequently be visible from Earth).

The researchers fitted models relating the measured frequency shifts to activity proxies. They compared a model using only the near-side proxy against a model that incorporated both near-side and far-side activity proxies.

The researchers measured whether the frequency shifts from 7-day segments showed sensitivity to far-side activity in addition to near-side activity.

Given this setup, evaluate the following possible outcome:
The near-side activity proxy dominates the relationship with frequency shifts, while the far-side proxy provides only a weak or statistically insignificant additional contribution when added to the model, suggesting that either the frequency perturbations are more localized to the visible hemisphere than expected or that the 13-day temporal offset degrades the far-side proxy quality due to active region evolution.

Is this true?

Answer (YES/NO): NO